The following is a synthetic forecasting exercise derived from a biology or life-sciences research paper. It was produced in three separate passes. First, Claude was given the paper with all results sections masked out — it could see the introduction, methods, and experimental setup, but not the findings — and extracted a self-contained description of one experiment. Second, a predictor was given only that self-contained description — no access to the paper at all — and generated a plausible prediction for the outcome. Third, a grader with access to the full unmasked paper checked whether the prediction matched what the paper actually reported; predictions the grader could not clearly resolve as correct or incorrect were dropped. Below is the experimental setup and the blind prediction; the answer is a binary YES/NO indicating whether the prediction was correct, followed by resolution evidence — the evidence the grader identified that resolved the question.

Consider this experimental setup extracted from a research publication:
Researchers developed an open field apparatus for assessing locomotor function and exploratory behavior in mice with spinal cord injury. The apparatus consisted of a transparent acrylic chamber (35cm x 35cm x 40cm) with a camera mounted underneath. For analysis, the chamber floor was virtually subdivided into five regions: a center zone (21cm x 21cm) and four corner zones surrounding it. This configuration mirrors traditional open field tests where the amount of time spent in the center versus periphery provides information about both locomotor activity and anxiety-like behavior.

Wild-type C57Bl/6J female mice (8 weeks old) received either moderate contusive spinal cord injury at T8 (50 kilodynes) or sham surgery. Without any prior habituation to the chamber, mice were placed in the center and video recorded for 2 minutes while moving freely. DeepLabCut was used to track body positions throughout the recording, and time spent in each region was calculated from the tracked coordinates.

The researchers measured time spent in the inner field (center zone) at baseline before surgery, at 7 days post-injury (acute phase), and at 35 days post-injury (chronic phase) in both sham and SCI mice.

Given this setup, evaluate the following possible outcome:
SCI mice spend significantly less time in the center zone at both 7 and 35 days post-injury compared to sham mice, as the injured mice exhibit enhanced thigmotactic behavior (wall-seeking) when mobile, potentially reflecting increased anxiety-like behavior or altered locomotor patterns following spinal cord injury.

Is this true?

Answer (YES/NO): NO